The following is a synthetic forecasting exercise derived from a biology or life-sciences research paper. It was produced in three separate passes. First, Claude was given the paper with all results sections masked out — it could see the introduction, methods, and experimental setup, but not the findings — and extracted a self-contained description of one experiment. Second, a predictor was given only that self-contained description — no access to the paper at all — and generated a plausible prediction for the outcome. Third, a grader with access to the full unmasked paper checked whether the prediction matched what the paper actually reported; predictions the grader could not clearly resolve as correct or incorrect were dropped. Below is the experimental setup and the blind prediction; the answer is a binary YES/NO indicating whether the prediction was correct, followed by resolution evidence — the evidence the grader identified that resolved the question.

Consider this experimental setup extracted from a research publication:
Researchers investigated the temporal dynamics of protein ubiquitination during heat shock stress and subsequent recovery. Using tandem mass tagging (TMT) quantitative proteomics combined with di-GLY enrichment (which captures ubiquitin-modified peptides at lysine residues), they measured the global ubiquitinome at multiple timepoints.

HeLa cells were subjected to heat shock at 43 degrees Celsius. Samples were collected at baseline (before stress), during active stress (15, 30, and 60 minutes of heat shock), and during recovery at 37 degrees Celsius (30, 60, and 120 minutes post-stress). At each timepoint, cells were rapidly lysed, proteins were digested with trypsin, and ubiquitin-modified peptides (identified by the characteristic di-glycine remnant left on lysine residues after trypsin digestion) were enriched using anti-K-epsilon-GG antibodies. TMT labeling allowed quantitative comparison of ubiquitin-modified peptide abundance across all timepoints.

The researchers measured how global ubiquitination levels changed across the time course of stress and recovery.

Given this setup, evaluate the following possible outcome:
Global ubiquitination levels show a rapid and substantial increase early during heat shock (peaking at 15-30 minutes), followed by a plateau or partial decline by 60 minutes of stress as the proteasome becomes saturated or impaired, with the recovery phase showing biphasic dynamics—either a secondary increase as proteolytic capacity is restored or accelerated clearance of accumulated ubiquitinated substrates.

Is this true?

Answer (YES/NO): NO